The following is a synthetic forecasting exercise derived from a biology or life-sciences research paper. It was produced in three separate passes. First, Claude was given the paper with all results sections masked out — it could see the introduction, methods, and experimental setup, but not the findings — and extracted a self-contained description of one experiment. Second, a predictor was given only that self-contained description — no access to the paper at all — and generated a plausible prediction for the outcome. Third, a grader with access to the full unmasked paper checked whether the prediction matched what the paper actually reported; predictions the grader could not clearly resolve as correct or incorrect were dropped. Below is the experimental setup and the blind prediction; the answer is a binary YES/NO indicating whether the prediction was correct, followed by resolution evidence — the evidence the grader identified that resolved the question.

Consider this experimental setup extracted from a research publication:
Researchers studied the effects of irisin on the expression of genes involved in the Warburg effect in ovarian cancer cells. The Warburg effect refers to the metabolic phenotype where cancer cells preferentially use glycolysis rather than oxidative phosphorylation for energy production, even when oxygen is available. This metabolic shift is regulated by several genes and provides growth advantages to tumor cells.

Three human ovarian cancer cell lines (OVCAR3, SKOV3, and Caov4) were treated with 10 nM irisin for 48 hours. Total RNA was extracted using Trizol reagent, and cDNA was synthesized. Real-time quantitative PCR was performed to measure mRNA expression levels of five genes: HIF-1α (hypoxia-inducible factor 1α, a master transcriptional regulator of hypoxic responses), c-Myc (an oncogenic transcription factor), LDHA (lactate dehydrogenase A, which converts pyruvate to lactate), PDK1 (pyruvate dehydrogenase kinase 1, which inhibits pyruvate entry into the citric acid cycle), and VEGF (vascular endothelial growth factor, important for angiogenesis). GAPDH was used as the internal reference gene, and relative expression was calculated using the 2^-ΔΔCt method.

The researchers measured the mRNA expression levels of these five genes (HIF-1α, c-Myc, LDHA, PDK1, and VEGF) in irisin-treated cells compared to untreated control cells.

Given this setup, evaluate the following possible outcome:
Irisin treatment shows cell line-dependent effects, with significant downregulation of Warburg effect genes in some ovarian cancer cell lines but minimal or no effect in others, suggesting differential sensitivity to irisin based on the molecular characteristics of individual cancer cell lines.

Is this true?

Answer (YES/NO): YES